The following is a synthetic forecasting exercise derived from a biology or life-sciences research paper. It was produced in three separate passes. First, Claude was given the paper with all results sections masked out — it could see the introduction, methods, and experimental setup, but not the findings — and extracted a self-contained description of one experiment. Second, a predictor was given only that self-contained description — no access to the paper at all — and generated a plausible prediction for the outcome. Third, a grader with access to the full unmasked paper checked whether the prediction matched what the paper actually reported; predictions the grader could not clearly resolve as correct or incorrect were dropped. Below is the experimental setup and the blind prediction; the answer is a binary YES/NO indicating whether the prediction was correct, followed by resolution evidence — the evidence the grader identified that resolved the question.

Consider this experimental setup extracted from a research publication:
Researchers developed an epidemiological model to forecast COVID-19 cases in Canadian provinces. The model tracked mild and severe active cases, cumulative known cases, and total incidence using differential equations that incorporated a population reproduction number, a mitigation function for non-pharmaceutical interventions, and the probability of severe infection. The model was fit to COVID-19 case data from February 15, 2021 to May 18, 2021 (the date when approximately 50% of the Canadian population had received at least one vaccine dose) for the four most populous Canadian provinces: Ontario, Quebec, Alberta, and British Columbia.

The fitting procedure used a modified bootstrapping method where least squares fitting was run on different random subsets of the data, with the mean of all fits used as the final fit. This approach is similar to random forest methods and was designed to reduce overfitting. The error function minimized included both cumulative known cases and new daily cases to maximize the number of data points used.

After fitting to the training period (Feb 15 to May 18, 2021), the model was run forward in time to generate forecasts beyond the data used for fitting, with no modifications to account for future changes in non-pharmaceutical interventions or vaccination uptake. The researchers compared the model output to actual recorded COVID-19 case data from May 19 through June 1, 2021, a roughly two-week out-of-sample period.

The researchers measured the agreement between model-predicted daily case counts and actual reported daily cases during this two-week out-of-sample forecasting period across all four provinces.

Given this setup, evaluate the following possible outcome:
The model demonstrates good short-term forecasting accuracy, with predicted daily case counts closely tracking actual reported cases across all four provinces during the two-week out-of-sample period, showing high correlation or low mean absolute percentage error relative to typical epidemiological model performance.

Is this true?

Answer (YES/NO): YES